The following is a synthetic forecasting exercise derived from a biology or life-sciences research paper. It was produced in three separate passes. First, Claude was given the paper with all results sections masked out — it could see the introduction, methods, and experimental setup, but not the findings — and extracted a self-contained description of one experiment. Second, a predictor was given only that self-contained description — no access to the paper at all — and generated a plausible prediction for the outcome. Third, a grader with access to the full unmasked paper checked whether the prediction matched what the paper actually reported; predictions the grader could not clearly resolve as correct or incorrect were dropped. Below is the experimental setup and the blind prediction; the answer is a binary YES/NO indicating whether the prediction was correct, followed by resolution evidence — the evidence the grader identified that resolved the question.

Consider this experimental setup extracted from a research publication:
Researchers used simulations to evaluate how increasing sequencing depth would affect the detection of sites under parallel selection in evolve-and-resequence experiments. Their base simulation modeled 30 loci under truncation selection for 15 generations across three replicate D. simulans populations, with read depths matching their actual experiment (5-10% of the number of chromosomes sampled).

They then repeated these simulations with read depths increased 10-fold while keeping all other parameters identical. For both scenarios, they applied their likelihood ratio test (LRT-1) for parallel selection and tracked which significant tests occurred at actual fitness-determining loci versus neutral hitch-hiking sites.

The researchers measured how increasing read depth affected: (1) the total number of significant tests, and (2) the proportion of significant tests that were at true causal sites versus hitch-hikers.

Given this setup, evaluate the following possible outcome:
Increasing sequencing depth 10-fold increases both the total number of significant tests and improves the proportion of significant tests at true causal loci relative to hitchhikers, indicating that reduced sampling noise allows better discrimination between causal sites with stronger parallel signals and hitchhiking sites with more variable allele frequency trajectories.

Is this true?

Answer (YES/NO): NO